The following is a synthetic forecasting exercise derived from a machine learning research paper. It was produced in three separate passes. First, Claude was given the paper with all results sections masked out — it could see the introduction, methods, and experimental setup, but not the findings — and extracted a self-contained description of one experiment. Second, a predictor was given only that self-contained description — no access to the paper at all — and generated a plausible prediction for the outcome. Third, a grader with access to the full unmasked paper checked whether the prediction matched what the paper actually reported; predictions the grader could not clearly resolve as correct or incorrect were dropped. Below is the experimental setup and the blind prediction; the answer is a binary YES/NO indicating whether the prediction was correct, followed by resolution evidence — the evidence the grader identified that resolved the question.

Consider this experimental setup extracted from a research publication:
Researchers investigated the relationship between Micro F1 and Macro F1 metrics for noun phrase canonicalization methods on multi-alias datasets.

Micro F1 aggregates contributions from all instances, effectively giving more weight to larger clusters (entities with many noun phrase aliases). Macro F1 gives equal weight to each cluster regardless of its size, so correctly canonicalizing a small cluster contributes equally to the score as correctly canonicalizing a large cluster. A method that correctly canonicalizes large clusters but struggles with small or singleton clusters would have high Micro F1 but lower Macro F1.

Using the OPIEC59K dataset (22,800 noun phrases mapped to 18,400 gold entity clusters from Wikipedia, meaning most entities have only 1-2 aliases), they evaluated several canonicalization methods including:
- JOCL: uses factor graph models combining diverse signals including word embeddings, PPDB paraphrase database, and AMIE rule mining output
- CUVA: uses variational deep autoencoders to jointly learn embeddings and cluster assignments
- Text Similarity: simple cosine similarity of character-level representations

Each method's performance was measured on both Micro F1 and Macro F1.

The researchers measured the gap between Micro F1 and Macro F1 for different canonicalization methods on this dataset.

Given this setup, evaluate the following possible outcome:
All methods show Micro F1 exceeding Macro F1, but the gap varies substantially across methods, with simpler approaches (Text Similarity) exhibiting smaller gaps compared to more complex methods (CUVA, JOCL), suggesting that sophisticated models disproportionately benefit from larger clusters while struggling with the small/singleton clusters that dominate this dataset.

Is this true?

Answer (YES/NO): NO